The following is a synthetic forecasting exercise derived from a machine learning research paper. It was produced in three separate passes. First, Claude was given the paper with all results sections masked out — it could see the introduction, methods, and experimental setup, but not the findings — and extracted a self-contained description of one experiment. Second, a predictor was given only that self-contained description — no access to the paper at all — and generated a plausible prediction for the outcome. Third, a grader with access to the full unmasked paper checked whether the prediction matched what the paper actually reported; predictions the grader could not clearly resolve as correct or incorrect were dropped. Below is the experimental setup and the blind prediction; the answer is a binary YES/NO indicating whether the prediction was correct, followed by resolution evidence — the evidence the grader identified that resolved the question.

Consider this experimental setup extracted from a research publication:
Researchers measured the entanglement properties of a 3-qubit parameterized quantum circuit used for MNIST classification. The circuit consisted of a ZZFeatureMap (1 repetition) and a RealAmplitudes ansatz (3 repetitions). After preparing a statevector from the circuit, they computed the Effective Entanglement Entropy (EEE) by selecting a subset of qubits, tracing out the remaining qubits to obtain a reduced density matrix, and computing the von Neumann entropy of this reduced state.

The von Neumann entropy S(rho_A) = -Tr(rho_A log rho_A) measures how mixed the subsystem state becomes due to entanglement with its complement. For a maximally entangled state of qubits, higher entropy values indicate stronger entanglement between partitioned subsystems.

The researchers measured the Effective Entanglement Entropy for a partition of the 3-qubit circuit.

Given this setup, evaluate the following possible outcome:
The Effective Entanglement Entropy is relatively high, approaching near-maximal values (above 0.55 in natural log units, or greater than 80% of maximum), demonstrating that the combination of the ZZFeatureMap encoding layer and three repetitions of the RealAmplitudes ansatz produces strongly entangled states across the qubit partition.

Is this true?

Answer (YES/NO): YES